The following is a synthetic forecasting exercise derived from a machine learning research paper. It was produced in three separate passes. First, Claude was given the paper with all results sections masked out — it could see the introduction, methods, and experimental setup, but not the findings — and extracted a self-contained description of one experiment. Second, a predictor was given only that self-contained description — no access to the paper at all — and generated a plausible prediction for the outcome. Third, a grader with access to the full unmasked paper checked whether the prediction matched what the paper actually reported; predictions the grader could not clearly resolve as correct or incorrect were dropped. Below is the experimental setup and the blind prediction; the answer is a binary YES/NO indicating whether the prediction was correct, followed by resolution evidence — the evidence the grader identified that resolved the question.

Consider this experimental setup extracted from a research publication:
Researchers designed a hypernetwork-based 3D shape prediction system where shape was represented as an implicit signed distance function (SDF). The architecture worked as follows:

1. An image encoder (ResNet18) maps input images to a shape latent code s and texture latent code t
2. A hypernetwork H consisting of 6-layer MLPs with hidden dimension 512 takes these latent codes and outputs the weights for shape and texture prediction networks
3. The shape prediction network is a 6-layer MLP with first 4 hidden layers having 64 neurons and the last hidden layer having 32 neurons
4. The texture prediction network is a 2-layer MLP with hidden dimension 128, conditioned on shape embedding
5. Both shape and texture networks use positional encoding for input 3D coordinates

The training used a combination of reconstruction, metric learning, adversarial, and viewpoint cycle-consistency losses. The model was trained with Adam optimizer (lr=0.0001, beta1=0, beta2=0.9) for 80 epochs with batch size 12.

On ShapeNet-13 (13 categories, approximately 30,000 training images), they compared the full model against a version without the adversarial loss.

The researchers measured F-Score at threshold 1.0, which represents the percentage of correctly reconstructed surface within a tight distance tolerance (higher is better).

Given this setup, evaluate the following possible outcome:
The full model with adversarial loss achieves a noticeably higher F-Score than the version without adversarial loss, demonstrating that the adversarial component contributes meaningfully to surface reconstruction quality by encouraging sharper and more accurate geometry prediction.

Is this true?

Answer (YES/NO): YES